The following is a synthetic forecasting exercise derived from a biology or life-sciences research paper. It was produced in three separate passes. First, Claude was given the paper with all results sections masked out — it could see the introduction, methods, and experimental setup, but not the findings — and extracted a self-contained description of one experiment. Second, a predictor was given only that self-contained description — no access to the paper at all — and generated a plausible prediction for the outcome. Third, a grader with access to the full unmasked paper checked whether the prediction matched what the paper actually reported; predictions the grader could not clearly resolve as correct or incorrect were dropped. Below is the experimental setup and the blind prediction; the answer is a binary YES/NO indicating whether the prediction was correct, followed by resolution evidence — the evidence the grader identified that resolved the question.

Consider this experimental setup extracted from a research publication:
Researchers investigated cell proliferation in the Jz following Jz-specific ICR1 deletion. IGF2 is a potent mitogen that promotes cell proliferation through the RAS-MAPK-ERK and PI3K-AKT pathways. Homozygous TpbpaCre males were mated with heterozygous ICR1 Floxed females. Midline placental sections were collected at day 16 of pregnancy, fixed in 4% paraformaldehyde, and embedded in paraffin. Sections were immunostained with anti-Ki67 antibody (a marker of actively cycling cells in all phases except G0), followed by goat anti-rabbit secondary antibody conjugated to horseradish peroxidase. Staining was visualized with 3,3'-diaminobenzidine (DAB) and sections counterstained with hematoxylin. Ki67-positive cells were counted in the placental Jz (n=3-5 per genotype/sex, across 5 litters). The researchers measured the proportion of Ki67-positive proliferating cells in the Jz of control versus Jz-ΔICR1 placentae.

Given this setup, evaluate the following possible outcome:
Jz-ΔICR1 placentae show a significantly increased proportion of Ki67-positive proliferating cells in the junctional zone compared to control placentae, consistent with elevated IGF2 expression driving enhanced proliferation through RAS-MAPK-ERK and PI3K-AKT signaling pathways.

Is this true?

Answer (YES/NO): YES